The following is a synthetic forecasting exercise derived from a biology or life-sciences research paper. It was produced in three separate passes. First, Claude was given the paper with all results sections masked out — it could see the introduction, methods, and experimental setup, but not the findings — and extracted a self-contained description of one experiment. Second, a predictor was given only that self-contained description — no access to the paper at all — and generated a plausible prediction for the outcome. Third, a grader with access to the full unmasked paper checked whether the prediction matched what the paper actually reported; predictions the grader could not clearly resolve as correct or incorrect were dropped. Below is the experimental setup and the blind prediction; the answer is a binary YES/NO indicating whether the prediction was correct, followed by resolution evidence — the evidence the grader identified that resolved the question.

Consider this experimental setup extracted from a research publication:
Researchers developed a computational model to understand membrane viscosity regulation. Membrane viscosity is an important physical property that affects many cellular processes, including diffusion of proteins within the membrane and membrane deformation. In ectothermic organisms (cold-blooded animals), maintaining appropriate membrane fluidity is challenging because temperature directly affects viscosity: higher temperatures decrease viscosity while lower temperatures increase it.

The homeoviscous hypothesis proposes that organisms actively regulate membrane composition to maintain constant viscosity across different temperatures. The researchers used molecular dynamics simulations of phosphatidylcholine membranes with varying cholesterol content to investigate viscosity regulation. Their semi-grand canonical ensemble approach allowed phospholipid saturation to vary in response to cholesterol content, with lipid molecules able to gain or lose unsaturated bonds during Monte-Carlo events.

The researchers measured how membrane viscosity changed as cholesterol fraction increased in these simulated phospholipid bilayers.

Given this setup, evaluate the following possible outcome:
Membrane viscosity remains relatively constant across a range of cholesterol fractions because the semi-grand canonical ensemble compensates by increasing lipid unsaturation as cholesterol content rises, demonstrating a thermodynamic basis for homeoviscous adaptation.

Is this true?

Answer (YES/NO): NO